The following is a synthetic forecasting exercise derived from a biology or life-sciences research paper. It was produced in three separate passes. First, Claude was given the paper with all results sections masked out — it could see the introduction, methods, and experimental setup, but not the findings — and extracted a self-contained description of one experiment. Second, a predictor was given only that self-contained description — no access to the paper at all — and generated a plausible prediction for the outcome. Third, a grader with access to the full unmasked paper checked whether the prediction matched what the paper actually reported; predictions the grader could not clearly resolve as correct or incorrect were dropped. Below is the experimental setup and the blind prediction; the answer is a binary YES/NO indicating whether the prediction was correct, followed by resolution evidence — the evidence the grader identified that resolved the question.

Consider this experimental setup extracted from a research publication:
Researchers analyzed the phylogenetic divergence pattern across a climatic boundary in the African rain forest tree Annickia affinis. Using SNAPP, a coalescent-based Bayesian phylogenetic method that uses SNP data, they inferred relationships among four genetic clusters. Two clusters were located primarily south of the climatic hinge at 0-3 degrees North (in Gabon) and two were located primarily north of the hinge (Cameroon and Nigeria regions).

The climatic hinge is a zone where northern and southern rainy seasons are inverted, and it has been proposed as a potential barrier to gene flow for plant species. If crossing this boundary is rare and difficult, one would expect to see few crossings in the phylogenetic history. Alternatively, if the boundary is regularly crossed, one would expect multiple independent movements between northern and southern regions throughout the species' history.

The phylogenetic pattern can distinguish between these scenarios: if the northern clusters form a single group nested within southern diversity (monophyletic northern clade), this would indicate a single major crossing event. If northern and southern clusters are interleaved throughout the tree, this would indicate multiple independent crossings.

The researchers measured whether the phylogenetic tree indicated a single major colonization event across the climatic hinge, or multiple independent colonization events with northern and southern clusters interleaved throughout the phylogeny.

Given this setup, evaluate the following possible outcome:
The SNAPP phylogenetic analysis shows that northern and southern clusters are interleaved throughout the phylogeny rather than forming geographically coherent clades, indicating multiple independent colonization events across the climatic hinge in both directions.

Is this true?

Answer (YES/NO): NO